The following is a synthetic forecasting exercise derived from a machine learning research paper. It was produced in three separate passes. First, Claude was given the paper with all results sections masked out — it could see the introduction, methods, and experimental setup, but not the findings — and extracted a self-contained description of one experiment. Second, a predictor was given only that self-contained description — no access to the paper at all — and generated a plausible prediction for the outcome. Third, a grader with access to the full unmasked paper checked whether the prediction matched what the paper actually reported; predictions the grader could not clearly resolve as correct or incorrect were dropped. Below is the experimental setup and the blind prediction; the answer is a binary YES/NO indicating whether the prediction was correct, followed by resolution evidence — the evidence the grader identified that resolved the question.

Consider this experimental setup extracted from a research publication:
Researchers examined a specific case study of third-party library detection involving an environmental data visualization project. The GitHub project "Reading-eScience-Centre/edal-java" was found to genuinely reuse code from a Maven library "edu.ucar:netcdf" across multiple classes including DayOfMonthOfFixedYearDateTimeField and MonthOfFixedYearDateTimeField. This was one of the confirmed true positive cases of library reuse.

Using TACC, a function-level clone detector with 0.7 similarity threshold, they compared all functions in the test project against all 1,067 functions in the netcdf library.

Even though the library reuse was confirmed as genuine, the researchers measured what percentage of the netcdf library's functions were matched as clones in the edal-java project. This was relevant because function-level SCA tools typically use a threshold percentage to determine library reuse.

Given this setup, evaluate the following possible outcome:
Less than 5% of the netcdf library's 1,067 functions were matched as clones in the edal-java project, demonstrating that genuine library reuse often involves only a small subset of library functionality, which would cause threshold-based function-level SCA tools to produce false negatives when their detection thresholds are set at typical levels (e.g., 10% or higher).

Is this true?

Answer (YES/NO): NO